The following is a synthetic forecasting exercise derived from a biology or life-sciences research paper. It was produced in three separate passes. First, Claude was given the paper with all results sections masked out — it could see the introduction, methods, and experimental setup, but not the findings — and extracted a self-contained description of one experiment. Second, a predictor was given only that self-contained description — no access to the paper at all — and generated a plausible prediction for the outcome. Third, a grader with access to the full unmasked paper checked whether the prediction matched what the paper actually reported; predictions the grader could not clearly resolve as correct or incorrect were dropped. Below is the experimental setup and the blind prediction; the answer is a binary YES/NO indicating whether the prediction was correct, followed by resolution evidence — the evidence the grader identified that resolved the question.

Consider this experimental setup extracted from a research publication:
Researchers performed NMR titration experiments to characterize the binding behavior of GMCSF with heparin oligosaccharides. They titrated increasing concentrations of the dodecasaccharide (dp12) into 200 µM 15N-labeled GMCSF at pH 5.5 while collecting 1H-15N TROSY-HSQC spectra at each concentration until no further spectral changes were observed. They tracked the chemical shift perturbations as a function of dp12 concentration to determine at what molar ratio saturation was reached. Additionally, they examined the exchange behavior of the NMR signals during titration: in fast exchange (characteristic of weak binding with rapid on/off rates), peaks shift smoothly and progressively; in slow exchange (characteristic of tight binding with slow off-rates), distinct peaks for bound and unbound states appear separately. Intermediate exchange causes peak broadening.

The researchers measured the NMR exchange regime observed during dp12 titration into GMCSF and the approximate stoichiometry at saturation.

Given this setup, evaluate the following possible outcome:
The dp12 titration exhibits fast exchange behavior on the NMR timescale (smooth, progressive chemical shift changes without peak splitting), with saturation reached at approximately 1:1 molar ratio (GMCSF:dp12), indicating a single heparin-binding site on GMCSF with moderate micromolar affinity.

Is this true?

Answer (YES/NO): NO